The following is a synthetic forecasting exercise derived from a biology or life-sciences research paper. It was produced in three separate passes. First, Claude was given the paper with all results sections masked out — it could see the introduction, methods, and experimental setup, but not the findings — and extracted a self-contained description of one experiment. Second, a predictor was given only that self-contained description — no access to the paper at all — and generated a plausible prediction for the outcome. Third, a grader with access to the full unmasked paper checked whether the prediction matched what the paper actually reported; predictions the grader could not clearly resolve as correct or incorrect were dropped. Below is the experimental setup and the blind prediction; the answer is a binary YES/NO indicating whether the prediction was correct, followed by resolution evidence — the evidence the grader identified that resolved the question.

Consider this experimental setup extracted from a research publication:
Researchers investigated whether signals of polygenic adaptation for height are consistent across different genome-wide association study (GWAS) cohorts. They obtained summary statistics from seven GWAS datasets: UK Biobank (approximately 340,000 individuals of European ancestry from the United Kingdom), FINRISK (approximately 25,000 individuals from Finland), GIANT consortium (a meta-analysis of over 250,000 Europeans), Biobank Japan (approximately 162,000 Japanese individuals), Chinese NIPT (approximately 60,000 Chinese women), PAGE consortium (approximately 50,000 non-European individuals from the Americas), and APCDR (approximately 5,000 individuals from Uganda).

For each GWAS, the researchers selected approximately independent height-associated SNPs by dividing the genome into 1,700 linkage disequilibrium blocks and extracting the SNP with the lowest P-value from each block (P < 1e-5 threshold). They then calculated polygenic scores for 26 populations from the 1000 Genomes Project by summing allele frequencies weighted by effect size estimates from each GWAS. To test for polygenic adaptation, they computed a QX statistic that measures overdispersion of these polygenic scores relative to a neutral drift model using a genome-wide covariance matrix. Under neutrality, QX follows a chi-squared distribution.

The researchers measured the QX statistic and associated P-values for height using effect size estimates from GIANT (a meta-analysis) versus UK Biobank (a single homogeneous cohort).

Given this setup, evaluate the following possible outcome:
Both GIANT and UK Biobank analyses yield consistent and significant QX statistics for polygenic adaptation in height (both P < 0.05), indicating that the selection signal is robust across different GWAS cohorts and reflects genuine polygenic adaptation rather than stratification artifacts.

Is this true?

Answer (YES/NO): NO